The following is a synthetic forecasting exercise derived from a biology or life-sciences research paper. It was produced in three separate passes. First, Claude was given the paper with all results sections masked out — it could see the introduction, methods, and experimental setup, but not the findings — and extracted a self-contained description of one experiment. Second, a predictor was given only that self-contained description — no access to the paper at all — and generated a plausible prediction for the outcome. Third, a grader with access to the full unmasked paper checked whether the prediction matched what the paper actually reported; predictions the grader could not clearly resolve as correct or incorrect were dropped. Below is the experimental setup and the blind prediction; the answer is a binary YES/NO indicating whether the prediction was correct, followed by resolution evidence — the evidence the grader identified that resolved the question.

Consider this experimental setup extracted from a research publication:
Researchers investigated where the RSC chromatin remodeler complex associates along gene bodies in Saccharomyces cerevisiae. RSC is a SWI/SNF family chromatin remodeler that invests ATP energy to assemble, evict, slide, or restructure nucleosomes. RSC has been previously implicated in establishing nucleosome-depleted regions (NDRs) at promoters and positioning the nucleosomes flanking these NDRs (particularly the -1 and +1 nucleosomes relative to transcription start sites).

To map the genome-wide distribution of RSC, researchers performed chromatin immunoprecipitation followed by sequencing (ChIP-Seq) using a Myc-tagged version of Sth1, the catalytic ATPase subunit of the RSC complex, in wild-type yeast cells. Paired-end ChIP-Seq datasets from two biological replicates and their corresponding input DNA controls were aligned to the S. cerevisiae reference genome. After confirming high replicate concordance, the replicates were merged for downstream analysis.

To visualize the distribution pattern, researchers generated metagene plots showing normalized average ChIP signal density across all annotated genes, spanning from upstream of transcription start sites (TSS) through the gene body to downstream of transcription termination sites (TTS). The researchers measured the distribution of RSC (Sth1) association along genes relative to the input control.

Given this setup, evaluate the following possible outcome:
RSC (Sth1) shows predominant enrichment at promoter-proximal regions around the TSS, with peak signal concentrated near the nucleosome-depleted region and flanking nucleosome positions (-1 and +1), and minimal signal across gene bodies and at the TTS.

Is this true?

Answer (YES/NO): NO